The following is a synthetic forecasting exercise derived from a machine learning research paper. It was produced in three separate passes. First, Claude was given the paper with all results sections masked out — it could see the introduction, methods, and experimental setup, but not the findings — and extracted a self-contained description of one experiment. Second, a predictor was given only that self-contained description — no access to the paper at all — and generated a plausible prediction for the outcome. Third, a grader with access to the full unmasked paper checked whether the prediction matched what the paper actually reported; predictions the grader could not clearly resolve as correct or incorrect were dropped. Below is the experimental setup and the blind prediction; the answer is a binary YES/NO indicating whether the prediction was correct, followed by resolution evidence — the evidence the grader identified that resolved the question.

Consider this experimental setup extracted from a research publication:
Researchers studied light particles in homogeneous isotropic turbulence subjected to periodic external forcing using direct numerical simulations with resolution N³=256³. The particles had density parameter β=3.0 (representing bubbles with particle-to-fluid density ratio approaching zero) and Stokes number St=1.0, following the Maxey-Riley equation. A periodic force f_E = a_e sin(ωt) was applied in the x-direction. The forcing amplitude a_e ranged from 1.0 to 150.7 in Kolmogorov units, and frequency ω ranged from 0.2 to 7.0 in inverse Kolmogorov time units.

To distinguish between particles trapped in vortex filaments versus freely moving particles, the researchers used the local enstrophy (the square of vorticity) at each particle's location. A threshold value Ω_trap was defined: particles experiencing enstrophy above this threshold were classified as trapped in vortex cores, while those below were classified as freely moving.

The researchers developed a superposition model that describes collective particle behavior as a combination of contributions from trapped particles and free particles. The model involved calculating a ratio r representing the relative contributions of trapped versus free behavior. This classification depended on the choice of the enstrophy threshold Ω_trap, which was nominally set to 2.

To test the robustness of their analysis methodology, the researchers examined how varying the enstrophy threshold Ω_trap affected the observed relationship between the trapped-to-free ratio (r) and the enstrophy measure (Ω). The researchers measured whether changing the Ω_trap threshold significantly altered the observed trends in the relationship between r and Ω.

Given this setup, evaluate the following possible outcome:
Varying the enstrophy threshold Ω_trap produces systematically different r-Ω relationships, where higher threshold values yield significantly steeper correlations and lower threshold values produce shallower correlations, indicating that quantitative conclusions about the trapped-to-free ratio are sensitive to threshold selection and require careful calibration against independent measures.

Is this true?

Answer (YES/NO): NO